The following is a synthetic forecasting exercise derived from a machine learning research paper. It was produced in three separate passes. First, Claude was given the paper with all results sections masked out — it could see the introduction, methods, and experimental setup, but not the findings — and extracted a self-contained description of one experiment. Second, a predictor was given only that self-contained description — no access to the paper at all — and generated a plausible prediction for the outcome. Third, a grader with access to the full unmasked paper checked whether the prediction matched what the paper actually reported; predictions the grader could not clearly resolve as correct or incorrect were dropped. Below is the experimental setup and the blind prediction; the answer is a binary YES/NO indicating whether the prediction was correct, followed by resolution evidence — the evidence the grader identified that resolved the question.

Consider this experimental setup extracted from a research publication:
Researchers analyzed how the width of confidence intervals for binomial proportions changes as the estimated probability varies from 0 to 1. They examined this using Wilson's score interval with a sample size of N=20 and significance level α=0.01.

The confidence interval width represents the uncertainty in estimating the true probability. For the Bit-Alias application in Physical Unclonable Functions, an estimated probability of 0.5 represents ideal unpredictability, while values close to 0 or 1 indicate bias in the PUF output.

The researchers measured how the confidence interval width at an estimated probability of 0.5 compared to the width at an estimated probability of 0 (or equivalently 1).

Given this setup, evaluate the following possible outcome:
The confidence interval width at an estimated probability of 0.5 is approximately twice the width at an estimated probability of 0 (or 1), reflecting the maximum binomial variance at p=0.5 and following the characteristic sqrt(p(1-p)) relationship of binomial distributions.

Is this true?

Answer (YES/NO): YES